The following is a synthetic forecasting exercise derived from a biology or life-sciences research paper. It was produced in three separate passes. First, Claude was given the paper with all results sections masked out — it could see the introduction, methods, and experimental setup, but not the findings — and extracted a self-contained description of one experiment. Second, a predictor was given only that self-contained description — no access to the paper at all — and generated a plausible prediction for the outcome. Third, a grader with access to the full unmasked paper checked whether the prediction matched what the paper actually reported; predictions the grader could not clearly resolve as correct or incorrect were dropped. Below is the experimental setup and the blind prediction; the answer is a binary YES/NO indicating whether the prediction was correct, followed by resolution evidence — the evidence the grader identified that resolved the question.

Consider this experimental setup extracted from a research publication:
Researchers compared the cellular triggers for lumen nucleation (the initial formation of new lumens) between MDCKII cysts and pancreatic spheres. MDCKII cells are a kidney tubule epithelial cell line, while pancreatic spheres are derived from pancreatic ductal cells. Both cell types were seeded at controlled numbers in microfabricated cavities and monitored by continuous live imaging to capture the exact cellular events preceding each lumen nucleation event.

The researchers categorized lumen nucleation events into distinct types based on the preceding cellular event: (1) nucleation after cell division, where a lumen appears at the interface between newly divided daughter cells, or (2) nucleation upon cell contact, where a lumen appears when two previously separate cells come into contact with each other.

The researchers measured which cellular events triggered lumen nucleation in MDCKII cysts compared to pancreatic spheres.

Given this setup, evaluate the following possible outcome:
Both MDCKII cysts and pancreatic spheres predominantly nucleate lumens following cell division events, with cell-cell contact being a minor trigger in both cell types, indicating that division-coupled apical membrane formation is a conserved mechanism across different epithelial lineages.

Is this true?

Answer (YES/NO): NO